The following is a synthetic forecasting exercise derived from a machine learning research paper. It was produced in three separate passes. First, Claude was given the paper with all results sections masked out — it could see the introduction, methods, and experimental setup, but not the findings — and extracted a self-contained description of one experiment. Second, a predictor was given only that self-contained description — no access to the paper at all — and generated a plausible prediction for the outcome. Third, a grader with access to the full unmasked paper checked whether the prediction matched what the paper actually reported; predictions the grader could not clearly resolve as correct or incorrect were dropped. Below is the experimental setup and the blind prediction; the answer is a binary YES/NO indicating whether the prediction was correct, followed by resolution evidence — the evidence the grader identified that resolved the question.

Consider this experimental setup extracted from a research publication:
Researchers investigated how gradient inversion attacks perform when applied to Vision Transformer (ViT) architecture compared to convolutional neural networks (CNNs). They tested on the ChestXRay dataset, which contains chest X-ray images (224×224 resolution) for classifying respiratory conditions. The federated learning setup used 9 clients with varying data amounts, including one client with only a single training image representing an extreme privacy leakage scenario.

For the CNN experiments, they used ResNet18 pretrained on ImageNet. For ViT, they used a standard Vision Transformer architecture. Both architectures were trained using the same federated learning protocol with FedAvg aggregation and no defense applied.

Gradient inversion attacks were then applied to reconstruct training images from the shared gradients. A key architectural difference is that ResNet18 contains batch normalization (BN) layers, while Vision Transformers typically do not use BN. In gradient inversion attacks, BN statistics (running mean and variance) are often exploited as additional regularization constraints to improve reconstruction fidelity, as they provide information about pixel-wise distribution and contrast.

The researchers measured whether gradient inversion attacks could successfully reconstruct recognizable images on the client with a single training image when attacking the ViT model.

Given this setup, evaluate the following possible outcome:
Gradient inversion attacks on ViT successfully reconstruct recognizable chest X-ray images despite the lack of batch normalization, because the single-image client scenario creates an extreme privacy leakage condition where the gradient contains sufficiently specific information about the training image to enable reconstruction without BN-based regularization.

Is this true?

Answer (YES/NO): NO